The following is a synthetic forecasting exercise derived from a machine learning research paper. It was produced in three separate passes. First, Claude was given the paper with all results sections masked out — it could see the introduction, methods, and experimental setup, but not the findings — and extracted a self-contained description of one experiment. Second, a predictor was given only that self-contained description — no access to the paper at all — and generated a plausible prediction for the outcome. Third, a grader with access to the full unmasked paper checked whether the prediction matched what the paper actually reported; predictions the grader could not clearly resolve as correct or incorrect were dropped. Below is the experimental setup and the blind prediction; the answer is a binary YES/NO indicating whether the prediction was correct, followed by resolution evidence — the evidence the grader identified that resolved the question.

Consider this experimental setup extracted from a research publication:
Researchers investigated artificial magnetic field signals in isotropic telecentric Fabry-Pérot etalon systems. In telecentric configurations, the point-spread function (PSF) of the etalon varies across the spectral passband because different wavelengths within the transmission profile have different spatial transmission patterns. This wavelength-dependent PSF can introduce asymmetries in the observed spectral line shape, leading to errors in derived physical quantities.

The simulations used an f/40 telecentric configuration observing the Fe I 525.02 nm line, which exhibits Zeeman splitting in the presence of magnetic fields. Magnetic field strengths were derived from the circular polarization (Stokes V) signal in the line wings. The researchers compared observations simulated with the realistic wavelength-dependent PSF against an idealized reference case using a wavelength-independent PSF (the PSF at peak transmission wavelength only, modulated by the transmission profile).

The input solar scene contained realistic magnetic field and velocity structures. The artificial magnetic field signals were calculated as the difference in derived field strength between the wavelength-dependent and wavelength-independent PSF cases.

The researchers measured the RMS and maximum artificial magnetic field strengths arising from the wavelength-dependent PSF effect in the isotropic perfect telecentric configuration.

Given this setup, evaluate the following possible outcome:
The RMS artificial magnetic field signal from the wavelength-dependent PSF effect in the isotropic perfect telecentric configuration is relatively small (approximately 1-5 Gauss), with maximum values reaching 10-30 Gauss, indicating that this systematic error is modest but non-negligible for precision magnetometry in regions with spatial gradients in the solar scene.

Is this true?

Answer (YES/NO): NO